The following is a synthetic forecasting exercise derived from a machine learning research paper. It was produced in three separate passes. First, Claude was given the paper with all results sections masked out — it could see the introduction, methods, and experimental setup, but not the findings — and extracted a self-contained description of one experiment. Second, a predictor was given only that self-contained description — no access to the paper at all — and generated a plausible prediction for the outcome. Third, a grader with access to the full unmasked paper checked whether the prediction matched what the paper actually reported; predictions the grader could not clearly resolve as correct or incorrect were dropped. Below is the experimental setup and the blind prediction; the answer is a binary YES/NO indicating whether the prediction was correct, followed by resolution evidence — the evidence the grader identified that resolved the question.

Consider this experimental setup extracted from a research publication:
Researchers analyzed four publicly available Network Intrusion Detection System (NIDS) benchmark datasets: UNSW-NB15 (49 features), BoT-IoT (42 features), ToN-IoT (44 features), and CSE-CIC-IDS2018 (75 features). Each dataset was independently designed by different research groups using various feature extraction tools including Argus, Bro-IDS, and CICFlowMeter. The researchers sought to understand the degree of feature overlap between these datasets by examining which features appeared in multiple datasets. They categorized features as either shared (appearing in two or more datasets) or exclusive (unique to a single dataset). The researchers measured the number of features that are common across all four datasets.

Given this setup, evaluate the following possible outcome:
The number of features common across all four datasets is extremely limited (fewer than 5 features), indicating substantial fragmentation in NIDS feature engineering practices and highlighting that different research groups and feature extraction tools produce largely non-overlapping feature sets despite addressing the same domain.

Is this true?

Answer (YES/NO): YES